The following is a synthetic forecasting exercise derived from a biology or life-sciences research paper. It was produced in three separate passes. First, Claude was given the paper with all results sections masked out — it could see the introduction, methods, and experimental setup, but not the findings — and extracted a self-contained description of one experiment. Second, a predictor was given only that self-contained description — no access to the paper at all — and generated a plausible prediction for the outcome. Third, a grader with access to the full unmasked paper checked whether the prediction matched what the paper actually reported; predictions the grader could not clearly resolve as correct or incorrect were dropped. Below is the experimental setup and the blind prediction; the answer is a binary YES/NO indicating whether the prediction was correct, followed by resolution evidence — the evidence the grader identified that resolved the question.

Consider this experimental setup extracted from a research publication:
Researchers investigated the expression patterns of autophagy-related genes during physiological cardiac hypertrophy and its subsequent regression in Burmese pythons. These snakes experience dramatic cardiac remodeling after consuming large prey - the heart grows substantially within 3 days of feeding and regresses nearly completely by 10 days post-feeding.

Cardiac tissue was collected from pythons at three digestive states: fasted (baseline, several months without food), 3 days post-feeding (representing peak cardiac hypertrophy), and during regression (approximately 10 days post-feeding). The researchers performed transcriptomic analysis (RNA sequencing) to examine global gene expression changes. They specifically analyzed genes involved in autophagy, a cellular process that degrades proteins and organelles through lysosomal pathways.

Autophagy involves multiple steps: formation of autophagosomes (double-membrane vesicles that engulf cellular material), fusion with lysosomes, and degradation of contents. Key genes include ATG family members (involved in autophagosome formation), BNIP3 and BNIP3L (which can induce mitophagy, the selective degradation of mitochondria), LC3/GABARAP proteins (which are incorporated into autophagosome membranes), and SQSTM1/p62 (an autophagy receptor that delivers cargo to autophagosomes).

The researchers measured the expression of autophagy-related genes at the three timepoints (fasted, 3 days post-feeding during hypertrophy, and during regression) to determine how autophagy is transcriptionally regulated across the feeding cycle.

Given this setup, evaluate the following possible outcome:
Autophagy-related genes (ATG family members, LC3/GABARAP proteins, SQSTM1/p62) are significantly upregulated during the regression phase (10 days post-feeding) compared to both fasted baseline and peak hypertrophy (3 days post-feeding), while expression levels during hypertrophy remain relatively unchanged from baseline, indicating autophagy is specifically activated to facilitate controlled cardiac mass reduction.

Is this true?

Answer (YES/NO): NO